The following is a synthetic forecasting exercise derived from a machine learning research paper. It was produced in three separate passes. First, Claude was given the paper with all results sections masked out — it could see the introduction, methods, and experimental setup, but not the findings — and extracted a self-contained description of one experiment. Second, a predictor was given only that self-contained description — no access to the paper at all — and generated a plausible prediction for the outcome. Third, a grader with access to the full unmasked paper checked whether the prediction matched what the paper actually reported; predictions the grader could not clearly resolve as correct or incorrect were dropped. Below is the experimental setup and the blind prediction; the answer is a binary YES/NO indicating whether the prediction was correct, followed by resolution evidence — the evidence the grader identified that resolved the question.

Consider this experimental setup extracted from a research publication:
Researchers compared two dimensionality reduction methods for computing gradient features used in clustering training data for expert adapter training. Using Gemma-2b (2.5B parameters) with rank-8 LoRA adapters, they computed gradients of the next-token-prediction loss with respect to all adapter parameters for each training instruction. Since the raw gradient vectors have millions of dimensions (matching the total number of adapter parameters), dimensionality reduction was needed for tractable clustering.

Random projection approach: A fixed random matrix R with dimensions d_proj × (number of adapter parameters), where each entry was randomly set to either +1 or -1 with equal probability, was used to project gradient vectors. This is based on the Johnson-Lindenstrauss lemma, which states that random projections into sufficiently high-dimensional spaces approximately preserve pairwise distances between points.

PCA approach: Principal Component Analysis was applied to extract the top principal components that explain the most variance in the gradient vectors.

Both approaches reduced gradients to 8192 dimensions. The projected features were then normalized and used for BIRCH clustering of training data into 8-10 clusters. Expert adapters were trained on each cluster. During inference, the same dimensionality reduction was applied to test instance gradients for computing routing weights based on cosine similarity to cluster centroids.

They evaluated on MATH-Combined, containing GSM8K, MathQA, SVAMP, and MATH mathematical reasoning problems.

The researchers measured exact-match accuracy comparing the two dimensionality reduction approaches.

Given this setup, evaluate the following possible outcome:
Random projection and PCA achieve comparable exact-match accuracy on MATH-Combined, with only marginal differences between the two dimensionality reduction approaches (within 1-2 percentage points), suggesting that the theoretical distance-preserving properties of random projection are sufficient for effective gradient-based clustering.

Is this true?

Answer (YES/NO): NO